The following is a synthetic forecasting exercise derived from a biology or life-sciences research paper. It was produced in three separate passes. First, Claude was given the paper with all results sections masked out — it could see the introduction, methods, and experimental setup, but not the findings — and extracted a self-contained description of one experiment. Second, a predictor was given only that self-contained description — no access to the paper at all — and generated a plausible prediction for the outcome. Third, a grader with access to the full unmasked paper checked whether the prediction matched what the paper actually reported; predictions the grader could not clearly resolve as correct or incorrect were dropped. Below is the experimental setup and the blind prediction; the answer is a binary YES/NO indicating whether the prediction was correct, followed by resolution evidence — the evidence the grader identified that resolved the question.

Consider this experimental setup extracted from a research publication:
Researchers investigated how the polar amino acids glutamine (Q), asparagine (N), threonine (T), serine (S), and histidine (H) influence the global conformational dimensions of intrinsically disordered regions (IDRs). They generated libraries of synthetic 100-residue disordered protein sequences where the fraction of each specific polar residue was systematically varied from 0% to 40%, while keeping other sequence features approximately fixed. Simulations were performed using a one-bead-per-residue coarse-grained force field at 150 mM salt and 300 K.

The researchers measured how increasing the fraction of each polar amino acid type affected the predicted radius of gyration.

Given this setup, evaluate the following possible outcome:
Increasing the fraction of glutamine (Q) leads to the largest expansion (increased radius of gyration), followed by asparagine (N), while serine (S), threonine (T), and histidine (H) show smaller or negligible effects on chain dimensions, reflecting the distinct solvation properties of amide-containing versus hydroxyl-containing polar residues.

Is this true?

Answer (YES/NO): NO